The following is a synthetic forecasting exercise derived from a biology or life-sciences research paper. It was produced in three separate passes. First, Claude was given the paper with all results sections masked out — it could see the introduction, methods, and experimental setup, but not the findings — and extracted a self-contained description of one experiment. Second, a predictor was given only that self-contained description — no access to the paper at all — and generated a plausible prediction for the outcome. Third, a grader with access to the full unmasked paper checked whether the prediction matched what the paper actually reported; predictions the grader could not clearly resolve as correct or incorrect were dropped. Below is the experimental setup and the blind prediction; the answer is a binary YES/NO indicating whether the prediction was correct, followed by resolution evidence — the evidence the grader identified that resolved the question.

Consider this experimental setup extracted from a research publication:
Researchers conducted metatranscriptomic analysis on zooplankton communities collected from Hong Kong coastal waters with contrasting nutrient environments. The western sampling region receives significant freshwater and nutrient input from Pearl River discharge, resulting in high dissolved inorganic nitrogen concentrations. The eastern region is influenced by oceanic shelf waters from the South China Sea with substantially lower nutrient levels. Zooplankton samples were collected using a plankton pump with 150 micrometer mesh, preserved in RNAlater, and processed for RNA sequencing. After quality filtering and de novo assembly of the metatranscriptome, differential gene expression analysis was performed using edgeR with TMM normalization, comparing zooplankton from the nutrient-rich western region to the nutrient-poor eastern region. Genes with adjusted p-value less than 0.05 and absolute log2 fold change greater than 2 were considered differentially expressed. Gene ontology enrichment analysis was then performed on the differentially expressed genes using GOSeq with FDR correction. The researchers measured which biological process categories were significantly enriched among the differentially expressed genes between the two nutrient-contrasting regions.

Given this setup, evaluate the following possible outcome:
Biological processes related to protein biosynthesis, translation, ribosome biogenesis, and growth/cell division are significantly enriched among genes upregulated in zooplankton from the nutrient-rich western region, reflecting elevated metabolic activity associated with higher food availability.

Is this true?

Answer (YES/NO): NO